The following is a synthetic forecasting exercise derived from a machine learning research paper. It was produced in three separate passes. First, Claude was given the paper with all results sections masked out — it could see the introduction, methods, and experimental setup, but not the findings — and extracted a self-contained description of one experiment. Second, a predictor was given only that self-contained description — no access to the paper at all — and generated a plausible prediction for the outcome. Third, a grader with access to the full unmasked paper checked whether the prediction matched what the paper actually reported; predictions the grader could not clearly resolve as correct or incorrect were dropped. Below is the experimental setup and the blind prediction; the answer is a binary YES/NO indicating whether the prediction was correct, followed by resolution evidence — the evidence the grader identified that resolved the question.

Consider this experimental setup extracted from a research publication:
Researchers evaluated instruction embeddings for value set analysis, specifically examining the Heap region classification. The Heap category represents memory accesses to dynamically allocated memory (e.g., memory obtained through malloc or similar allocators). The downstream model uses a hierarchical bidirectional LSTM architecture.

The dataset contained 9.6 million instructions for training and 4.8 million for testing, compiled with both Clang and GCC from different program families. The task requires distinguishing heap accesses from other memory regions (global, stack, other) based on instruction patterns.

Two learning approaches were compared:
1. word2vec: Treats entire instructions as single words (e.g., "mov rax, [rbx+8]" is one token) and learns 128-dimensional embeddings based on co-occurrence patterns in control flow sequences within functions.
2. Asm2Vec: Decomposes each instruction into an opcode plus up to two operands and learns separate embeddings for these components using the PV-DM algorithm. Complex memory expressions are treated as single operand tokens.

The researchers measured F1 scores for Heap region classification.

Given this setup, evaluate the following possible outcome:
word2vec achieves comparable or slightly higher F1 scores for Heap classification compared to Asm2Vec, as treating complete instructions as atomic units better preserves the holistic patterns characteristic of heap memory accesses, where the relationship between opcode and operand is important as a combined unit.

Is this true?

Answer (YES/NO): NO